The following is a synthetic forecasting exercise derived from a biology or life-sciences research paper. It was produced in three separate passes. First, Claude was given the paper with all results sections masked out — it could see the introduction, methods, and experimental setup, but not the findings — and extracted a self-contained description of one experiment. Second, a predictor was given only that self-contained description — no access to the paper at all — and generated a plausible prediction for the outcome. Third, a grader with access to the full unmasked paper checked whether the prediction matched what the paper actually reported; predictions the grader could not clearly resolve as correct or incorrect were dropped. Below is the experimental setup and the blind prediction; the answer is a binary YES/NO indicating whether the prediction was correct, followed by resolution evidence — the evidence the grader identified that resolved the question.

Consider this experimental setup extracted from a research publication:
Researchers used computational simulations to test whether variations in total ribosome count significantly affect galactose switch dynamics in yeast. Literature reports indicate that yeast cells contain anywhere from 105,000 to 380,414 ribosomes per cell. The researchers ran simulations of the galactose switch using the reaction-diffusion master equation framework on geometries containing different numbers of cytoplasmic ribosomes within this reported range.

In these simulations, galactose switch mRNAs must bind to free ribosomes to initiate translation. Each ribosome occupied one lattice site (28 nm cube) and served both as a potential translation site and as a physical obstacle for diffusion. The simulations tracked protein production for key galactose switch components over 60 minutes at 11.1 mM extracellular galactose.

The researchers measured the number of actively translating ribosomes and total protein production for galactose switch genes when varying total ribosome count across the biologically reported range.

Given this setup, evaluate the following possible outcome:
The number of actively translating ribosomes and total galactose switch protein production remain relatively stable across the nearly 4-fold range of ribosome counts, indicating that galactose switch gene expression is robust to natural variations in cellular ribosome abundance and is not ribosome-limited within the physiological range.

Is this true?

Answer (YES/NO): YES